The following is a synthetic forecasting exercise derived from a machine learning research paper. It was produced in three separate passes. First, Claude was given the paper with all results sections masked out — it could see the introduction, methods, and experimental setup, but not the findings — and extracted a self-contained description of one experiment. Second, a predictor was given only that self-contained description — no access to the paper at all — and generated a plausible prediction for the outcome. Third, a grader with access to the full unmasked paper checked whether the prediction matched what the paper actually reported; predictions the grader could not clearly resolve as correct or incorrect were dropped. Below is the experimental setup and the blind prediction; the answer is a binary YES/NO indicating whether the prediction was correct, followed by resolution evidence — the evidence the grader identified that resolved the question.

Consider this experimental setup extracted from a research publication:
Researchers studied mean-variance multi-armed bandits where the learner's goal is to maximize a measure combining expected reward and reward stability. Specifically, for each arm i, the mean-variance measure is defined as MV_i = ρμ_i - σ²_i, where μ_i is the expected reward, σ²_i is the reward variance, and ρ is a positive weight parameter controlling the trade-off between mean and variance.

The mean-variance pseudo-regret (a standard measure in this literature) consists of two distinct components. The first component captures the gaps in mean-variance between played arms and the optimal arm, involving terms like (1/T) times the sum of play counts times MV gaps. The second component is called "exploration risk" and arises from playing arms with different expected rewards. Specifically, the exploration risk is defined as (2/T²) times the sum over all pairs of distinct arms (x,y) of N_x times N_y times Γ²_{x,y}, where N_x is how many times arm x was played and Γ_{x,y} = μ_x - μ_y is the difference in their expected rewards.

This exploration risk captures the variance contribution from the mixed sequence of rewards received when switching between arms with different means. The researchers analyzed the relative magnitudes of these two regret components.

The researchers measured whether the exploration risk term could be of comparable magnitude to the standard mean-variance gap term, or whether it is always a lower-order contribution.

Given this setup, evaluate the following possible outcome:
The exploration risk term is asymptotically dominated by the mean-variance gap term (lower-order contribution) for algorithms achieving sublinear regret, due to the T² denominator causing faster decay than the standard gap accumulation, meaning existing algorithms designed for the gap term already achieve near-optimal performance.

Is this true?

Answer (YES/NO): YES